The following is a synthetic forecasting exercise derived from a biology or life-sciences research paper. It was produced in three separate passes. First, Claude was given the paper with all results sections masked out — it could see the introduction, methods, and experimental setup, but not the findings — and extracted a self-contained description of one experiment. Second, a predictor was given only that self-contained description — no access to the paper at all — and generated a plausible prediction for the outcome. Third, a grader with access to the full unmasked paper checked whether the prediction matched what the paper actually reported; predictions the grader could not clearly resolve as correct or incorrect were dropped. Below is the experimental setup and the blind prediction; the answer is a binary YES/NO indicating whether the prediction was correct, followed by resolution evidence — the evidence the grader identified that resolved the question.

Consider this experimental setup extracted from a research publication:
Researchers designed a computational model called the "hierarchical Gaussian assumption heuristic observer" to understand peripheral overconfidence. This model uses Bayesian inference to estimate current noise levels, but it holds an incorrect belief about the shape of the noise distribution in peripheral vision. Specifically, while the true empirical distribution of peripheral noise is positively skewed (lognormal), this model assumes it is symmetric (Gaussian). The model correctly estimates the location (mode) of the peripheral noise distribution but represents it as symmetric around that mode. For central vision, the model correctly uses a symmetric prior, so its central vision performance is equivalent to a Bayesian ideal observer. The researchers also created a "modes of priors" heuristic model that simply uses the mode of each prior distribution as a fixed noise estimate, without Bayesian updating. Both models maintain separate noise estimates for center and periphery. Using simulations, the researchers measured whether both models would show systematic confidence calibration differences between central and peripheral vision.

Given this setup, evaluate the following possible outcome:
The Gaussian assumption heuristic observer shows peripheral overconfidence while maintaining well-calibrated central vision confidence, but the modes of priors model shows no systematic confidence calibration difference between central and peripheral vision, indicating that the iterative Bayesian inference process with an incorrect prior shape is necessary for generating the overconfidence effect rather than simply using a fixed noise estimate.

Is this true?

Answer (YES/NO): NO